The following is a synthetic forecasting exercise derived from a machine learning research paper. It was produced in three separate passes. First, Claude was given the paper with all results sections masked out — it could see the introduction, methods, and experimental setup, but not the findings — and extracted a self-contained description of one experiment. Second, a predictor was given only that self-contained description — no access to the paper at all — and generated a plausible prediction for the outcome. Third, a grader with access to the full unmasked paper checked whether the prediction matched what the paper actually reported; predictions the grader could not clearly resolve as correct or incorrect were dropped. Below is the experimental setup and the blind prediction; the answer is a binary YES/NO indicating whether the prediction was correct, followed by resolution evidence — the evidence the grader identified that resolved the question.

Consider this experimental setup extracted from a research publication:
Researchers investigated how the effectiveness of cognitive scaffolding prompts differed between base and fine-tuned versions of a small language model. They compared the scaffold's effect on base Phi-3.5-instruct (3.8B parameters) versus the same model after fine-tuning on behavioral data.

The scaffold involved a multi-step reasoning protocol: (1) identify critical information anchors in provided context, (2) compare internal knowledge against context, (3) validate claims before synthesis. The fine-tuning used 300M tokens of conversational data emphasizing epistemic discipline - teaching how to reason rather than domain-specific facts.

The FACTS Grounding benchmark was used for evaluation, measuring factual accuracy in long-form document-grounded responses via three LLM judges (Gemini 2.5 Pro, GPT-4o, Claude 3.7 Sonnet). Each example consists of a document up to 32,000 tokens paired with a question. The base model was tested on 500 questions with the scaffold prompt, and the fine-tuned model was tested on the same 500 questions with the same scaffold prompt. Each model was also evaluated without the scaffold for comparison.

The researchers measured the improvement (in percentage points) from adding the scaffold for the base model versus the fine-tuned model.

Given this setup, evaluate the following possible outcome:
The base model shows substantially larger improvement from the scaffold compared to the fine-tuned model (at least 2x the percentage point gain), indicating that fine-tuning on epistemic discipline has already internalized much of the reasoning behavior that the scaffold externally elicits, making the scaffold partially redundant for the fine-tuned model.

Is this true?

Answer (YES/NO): NO